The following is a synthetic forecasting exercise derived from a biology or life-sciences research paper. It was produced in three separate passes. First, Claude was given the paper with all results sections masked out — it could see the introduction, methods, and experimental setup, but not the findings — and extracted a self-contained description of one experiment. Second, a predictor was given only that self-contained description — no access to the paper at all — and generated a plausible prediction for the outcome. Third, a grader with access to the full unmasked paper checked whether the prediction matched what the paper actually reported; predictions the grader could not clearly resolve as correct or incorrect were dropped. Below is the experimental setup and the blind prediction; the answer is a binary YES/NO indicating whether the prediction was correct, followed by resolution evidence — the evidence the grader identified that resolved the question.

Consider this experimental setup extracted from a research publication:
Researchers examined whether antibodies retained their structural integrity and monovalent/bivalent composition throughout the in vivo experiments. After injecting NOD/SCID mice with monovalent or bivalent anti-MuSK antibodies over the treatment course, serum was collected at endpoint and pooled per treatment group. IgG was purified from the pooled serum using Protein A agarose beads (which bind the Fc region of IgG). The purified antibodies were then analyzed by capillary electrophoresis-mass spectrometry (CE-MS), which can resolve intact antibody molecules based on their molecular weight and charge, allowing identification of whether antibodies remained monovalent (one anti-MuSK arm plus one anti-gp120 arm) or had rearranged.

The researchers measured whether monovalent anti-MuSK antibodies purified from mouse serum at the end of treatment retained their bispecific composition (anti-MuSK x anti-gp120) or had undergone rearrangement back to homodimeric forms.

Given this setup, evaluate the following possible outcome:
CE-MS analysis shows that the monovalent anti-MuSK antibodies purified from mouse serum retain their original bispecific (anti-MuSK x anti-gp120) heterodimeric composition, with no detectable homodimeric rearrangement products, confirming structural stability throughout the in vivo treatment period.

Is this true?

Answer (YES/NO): YES